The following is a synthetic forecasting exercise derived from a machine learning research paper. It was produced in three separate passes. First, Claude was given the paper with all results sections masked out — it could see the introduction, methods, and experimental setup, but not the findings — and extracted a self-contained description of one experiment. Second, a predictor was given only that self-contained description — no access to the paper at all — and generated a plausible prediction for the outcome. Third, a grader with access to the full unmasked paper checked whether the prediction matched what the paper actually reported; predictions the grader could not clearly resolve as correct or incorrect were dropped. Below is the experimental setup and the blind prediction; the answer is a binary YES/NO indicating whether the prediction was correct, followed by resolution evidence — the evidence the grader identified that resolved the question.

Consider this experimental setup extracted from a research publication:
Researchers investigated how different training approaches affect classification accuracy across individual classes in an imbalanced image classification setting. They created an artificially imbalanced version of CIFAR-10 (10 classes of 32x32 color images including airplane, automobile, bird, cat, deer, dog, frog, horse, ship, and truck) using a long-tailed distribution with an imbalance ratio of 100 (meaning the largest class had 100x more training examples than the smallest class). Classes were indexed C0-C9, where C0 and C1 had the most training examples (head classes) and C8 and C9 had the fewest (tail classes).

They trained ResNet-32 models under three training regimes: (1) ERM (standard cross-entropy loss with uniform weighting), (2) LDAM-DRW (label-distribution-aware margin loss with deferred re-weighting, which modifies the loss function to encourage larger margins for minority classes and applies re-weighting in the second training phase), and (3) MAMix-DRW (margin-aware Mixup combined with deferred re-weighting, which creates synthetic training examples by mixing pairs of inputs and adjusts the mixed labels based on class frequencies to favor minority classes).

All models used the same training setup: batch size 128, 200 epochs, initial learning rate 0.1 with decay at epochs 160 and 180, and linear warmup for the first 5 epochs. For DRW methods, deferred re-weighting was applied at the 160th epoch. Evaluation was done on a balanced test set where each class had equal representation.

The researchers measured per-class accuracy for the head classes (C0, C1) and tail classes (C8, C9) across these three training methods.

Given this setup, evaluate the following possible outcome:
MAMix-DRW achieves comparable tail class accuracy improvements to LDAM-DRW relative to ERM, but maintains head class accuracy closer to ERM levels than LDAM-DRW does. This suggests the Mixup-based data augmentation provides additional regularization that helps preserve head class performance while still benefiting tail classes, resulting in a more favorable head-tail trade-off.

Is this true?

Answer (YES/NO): NO